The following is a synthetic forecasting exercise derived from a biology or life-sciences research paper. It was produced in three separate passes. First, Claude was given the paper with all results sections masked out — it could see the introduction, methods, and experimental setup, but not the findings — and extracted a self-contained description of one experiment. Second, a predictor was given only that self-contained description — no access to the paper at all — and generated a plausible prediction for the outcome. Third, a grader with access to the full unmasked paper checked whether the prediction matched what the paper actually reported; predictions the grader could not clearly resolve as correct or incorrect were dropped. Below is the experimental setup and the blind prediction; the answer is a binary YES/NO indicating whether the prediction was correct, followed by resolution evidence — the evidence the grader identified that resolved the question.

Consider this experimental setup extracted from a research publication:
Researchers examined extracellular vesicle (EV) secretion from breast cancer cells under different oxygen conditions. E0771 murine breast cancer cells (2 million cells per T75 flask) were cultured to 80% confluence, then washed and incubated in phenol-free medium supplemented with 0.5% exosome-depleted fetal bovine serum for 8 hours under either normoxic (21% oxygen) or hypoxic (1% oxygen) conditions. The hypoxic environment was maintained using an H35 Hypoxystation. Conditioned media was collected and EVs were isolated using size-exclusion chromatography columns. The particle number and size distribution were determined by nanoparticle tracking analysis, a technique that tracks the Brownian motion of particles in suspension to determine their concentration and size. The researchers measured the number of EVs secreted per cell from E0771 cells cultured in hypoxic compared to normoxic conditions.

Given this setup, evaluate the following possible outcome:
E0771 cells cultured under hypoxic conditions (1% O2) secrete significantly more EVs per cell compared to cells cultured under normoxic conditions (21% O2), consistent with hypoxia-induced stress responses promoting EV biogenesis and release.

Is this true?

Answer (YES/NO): YES